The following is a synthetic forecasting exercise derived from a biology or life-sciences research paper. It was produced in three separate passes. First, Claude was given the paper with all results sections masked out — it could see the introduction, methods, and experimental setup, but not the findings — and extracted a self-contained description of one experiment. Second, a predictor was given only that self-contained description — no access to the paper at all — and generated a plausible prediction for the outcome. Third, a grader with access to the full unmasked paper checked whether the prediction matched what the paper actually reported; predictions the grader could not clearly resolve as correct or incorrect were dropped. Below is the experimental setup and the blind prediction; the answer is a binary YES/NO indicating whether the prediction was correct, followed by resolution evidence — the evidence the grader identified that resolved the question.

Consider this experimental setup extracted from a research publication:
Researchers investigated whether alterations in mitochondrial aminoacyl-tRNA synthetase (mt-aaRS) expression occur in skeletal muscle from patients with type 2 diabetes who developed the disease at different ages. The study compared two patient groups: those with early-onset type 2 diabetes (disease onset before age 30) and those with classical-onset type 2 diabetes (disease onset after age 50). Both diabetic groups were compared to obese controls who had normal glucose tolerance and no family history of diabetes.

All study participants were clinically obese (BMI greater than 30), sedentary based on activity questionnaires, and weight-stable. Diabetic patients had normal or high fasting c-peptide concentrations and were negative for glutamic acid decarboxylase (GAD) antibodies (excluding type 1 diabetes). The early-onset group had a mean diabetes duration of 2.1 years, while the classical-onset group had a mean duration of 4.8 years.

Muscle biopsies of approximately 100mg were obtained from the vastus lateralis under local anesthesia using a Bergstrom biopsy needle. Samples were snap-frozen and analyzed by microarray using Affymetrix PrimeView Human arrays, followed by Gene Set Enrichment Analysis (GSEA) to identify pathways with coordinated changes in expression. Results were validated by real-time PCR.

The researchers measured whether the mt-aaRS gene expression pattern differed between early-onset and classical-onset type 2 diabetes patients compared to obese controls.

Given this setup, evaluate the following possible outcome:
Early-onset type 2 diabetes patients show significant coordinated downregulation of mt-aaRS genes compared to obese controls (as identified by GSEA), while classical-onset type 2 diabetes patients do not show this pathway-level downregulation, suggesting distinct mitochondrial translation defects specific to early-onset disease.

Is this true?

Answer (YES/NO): NO